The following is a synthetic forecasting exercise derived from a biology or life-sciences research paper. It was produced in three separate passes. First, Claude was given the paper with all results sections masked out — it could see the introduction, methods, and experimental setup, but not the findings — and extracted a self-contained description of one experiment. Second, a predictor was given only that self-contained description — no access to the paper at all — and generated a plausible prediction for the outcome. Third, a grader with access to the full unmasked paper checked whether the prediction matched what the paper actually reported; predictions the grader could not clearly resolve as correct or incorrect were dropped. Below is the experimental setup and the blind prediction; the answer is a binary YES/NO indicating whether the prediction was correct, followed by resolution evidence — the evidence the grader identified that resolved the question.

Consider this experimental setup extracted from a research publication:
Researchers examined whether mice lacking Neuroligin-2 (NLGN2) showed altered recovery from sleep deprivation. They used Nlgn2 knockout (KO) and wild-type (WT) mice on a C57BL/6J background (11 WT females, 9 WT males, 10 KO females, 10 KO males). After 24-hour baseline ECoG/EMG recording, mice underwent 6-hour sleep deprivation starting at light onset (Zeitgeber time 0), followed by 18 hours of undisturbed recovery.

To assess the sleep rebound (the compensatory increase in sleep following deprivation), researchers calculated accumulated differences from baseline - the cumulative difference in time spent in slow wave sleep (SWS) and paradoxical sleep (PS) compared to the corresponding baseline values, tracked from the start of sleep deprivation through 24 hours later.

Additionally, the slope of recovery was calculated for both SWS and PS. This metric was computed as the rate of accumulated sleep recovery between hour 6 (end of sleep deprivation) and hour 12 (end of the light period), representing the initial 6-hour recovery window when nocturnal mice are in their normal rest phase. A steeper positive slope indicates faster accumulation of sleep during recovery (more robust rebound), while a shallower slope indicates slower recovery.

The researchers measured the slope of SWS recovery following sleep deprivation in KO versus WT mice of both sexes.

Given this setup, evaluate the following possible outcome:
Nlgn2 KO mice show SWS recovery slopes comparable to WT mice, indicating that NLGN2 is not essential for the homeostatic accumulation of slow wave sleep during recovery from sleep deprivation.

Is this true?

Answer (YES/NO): NO